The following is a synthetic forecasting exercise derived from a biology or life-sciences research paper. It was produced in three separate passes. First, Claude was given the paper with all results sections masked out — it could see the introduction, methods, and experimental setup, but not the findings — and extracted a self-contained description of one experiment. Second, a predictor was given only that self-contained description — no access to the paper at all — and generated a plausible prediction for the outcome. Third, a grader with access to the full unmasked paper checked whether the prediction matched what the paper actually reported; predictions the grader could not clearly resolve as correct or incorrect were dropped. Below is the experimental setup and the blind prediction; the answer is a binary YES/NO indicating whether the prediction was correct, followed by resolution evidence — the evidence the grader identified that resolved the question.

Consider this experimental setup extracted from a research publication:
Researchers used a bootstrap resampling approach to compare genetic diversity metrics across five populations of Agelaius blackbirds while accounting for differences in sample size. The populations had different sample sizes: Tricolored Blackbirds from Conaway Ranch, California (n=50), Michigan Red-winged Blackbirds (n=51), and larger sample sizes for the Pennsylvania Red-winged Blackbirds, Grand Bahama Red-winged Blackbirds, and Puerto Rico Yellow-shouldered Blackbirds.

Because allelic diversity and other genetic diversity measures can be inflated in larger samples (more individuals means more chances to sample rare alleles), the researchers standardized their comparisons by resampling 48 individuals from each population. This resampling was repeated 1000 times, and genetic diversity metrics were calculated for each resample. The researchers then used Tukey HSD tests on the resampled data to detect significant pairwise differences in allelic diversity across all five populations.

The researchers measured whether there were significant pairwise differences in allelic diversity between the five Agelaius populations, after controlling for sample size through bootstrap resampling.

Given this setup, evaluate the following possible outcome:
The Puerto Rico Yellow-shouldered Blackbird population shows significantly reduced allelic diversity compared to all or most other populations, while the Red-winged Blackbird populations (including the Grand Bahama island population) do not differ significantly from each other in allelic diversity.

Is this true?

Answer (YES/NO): NO